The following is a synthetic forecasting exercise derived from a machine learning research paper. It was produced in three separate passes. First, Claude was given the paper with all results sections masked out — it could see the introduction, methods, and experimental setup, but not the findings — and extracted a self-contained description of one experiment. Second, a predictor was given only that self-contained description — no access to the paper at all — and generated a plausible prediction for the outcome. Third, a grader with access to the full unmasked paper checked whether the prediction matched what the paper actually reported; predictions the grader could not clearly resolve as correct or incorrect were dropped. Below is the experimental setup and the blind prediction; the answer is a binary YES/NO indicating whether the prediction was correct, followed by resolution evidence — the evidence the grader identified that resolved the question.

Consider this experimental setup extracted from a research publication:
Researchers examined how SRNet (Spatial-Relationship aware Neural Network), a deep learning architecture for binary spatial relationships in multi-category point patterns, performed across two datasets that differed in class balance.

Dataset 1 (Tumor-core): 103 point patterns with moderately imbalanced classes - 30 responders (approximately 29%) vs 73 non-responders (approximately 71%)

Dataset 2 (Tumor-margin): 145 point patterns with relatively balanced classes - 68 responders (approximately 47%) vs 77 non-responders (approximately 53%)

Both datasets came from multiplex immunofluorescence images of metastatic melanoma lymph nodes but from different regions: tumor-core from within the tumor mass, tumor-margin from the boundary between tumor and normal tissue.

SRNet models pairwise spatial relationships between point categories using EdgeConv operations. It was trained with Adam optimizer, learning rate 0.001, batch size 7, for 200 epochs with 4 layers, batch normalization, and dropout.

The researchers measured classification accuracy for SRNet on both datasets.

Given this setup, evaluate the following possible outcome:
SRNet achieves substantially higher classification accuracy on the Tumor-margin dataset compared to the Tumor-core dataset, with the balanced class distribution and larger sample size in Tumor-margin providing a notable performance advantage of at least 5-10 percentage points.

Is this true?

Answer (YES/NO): NO